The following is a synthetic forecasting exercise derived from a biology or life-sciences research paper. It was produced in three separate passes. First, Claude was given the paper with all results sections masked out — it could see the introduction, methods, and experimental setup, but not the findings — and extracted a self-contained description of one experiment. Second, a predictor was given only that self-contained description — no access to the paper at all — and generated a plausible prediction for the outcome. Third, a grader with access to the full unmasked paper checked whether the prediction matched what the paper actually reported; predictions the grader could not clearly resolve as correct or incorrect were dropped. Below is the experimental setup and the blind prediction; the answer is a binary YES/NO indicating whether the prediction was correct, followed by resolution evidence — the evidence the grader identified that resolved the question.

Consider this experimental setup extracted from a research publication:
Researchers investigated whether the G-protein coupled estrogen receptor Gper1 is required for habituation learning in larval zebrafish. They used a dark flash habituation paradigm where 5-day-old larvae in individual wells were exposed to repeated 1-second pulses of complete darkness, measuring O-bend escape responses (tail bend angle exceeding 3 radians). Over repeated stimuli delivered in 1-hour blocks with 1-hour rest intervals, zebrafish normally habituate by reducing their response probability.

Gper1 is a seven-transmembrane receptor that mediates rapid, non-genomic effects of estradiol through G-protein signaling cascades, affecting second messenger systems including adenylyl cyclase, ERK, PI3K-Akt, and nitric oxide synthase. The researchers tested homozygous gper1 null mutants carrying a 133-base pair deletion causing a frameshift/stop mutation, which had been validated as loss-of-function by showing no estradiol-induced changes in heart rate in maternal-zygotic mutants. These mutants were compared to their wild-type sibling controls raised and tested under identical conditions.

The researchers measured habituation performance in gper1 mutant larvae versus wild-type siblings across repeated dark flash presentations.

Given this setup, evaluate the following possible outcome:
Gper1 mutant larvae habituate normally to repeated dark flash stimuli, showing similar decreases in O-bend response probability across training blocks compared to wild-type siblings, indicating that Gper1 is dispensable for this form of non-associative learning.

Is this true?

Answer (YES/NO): NO